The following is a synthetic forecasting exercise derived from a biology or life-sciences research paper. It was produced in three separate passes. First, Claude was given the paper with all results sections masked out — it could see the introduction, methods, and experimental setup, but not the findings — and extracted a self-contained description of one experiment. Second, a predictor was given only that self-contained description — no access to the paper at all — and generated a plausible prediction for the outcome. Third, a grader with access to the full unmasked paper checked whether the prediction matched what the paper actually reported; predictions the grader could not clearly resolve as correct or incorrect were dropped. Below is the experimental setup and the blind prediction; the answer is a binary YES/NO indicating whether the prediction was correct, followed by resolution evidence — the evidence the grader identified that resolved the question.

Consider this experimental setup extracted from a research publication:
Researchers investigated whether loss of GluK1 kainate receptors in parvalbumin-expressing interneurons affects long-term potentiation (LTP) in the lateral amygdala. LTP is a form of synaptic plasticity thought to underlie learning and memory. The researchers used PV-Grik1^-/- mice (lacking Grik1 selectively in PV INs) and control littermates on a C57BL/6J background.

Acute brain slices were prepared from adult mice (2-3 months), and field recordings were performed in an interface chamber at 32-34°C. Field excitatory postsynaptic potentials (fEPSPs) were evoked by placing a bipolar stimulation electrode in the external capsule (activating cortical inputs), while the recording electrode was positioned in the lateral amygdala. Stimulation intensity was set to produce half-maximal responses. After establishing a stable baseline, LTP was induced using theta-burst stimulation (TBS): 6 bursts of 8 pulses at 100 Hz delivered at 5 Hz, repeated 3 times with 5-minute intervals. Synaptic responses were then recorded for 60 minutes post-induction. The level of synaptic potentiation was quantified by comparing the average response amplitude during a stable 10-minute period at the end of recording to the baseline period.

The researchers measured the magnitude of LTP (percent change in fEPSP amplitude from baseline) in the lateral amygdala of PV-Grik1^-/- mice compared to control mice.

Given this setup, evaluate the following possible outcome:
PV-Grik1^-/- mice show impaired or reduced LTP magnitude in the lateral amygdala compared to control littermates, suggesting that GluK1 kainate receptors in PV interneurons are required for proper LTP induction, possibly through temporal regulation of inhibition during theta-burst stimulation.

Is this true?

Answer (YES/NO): YES